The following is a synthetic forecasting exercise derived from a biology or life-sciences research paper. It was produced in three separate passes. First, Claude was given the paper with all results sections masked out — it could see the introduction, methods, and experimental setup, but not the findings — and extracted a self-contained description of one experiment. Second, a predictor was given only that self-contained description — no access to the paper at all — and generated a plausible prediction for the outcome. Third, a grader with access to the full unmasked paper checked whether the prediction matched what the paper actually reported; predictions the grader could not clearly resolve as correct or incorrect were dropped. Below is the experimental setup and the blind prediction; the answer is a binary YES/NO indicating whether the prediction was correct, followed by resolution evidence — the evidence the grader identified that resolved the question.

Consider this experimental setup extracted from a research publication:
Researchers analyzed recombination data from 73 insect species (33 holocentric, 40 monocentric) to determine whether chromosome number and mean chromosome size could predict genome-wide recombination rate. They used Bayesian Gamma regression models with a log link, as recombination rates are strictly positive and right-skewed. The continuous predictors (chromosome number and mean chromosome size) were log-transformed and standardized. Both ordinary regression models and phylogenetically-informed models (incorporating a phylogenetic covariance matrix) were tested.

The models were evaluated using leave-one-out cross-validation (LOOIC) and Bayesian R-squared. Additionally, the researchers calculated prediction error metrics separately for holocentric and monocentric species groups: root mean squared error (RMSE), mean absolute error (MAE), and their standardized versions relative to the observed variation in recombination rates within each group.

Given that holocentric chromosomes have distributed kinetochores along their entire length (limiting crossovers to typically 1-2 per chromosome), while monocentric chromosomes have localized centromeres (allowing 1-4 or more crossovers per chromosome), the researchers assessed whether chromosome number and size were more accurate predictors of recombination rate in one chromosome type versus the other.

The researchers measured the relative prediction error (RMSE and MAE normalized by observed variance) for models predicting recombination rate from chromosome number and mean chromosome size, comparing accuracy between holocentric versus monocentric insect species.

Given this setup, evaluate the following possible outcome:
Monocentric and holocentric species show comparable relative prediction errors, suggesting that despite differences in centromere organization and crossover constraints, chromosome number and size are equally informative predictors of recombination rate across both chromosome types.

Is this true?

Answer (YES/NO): NO